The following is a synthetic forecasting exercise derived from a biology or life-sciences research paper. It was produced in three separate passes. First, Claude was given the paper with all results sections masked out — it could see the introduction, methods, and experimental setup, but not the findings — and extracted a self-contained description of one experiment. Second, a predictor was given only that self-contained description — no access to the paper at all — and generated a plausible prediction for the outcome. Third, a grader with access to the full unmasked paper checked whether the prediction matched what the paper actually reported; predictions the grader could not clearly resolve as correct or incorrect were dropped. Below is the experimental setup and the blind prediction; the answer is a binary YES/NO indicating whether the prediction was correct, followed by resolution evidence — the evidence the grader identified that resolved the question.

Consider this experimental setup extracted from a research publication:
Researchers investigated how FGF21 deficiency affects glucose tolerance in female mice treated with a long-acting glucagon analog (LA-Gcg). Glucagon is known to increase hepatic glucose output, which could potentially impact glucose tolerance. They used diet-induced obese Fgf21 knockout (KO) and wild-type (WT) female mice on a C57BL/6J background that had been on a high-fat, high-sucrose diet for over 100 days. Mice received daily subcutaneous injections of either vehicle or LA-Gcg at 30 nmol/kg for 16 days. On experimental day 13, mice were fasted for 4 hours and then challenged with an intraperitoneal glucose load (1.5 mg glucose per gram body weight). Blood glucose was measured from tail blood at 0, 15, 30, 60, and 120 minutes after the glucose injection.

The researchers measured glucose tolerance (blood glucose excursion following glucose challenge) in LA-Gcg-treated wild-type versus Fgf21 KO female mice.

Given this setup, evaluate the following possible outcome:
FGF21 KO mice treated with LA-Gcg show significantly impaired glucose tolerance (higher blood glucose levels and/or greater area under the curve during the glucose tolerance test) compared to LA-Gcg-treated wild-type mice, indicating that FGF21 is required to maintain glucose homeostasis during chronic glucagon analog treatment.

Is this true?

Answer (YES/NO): YES